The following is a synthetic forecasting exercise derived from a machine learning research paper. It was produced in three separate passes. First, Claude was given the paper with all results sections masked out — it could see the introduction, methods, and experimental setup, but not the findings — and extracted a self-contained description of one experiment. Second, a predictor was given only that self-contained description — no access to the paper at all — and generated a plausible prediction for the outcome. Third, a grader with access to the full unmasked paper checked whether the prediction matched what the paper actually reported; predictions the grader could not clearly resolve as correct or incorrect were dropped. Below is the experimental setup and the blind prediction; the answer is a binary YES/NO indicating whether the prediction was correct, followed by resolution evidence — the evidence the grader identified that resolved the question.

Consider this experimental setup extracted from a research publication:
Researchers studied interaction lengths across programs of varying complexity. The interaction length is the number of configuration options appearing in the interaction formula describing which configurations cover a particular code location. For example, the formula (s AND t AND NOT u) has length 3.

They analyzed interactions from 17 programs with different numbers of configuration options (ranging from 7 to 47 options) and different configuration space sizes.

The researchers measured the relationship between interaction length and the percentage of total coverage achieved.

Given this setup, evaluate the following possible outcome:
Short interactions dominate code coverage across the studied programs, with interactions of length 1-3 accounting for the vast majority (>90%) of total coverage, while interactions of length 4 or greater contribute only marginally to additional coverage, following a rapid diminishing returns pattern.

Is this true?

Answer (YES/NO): NO